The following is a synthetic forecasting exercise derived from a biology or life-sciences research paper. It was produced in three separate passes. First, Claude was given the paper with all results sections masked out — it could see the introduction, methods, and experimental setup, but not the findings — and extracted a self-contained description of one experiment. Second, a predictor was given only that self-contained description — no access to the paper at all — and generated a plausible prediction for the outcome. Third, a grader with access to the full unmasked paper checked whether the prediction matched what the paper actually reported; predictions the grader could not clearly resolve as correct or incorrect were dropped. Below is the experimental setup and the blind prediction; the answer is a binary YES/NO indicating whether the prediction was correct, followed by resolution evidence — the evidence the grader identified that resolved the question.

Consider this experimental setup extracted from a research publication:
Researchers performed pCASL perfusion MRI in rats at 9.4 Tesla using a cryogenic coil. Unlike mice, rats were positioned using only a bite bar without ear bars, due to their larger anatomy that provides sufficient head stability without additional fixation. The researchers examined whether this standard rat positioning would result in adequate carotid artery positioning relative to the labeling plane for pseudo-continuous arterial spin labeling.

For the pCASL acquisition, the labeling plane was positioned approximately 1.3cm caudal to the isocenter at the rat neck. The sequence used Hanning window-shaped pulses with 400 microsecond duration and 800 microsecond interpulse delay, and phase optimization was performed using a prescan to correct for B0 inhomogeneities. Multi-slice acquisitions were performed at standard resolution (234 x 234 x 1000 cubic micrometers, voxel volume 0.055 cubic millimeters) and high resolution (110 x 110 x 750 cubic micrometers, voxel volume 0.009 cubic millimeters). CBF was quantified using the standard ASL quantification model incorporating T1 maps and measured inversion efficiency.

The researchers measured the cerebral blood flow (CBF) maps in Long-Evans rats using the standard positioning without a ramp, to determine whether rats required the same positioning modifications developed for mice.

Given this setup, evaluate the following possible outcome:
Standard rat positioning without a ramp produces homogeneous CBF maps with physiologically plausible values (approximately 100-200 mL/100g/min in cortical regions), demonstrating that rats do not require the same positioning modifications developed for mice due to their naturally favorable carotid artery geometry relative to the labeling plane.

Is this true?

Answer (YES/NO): YES